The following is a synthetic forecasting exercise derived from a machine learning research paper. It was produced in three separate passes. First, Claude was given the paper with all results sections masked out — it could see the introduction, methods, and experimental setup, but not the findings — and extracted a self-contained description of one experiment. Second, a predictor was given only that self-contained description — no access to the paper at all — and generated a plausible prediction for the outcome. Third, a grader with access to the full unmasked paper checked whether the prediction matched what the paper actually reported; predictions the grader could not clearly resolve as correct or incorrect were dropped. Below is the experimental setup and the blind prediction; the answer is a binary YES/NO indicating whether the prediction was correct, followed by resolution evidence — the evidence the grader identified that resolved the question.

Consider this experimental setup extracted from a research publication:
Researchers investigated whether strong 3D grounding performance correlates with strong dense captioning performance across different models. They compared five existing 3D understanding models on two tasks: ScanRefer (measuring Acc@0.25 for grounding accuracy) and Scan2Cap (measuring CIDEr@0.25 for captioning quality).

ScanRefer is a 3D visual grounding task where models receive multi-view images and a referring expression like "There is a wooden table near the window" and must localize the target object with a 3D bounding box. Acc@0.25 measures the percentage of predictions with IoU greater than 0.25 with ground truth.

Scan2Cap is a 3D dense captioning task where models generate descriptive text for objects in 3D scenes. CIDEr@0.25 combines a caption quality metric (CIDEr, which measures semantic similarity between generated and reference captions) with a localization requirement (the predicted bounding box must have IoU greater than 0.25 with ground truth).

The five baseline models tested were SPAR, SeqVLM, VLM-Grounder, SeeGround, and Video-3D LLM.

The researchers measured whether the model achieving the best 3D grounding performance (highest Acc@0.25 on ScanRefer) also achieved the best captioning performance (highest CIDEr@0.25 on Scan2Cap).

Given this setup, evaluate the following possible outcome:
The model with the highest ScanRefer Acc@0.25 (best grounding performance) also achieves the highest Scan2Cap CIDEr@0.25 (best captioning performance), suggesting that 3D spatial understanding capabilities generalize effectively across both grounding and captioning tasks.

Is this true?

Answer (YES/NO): NO